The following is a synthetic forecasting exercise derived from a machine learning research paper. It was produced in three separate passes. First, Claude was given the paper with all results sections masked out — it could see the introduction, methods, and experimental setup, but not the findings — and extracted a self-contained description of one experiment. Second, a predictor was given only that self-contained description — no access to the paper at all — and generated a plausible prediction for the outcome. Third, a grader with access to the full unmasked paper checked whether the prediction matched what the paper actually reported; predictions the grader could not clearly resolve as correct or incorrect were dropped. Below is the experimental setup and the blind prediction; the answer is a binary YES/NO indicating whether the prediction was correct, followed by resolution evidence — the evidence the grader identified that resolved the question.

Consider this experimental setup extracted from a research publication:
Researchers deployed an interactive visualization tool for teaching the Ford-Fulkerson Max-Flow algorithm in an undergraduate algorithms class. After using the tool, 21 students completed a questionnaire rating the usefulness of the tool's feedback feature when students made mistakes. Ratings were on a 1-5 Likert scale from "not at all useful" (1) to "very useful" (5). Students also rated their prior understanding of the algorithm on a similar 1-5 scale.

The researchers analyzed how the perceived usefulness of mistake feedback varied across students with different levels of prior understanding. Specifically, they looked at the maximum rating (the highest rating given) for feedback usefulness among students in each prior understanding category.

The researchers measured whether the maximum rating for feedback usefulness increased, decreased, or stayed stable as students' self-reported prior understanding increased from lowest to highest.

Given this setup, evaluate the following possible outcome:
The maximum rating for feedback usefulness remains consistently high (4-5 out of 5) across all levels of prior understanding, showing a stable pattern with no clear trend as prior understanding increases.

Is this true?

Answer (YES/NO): NO